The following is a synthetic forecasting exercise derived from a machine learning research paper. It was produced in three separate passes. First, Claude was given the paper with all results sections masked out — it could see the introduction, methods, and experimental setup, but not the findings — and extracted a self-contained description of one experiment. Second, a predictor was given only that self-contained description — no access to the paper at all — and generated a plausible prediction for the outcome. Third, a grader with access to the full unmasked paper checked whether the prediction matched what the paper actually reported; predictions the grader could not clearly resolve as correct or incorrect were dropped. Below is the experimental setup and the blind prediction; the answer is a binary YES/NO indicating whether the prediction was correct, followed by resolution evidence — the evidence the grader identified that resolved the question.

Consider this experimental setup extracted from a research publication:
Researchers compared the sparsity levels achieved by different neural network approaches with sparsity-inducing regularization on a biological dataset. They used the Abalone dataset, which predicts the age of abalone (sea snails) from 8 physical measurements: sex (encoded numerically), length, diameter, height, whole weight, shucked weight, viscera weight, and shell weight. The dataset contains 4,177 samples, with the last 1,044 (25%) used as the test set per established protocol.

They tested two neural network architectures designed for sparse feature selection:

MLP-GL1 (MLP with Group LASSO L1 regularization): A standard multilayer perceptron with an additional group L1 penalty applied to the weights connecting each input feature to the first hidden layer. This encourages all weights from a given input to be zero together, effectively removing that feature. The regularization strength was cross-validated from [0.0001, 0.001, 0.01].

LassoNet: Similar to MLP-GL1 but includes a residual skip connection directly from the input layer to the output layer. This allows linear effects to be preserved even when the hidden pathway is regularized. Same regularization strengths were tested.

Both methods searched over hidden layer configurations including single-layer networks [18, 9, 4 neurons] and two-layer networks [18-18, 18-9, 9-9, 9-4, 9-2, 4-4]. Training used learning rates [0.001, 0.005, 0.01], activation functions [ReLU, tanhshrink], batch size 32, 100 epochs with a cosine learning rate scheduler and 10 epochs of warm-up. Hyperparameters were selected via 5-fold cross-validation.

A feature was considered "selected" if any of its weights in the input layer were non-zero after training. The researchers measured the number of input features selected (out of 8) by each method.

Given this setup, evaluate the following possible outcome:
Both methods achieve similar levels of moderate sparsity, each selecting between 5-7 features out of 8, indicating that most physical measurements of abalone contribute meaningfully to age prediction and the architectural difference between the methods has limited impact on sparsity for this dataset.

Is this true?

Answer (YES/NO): NO